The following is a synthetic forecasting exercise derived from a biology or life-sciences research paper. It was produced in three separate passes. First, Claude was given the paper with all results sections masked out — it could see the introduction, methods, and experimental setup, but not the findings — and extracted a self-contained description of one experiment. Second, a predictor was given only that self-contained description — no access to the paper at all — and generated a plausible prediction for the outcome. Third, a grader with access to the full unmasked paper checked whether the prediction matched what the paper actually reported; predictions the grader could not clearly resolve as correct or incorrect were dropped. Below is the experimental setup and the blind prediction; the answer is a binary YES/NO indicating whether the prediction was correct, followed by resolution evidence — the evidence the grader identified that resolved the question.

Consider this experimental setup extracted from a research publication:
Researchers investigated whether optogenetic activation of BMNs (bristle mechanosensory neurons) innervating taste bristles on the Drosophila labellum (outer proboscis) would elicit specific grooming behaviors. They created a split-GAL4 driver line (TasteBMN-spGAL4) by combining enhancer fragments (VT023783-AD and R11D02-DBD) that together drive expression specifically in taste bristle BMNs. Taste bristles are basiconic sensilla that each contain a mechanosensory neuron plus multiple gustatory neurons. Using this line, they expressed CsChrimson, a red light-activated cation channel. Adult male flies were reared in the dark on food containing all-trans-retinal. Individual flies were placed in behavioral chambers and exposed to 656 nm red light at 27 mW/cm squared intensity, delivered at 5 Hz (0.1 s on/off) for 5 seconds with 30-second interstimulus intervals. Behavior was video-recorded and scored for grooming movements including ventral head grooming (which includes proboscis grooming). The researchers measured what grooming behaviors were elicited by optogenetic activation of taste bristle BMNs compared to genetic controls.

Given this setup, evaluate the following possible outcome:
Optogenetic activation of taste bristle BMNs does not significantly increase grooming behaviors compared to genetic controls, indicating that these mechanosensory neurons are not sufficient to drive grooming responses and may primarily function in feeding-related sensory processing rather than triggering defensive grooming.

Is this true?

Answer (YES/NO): NO